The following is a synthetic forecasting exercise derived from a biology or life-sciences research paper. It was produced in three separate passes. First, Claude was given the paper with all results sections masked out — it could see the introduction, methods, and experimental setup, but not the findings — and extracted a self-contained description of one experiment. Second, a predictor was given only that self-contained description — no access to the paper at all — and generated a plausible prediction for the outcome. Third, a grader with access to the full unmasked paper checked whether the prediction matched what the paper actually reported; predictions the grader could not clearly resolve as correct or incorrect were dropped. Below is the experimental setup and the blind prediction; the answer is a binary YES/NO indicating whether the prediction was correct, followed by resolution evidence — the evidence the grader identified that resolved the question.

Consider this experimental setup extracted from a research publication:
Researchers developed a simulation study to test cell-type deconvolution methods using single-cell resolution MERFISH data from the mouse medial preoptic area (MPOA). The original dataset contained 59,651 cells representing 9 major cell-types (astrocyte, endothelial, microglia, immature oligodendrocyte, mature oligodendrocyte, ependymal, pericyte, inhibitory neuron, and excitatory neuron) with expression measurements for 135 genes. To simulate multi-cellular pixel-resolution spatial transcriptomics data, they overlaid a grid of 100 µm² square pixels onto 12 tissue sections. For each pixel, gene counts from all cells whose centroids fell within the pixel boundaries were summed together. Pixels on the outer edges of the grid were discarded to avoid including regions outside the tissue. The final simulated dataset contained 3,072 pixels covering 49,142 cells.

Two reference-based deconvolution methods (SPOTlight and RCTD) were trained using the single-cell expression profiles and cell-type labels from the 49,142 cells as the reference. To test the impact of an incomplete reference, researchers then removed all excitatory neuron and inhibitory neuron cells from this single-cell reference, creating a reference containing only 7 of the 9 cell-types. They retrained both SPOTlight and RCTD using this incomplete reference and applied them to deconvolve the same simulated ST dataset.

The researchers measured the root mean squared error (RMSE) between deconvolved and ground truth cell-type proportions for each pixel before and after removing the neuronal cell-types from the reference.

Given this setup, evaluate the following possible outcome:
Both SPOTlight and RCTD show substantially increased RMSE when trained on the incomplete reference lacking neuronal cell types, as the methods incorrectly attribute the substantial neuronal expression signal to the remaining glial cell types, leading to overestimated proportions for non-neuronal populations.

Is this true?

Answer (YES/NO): YES